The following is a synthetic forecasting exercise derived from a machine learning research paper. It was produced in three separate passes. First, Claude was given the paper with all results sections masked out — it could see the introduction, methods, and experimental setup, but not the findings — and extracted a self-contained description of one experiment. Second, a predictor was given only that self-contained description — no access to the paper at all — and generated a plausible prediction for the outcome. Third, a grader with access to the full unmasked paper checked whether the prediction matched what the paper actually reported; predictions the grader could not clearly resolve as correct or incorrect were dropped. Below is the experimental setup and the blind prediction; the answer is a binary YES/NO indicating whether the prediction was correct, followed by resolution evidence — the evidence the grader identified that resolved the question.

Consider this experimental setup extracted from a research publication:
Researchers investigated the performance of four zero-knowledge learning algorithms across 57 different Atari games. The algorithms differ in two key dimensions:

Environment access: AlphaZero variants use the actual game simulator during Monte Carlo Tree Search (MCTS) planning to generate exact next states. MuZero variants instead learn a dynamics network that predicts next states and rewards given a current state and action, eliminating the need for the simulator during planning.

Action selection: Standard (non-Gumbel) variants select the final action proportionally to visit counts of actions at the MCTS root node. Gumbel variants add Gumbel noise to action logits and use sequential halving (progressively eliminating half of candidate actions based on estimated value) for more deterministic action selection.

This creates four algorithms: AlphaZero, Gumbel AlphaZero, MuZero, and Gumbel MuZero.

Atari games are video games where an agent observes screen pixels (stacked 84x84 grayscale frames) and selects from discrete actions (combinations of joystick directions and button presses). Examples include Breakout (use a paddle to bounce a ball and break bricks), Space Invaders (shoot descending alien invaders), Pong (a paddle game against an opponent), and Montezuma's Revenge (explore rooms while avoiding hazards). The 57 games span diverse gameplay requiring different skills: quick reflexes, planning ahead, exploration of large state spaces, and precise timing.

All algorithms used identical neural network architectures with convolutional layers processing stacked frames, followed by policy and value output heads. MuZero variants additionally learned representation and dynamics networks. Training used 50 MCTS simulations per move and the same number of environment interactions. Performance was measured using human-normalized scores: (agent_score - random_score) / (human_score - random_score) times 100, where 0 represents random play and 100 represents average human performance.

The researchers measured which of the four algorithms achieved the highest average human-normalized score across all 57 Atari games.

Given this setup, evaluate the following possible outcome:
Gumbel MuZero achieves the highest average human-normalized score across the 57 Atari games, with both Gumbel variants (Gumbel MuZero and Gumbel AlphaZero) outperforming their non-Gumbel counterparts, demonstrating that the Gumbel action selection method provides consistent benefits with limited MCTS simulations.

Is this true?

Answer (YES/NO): NO